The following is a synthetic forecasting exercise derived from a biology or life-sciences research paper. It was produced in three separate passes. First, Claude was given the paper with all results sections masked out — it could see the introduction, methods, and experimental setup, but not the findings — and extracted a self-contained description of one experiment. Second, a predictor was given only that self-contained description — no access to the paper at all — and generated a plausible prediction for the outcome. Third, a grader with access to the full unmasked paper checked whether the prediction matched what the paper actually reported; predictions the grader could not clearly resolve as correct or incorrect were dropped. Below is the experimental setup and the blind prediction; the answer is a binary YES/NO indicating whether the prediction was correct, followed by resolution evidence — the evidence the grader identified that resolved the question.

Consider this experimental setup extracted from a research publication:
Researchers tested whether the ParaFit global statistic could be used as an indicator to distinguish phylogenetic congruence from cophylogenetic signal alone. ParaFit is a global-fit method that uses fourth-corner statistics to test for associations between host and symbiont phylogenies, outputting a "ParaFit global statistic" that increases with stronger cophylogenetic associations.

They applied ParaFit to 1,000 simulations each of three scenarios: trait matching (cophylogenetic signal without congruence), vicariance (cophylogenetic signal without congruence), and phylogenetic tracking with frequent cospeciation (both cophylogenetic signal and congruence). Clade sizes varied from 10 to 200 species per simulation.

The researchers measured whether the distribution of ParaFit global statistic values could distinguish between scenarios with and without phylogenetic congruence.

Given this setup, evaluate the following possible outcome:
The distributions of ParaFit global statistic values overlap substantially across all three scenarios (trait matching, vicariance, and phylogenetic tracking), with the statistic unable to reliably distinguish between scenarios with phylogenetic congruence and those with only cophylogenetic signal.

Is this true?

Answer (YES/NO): YES